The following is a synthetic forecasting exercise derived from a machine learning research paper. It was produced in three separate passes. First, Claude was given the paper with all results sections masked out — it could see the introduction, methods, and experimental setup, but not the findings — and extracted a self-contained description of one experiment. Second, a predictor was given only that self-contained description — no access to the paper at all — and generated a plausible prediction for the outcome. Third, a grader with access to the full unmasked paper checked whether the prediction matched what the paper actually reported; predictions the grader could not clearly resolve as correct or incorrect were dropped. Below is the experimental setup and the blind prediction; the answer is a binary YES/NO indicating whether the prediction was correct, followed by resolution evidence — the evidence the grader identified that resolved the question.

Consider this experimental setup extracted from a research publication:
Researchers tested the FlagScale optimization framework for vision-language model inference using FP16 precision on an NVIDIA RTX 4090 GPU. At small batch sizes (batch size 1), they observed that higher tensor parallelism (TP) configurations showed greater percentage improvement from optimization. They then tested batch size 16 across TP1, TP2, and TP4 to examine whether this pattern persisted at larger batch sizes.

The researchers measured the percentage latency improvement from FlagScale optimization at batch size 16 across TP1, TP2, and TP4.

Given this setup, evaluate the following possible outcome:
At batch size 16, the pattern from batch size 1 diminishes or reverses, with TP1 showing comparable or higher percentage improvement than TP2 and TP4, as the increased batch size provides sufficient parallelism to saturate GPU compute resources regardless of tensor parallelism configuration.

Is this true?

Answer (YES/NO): NO